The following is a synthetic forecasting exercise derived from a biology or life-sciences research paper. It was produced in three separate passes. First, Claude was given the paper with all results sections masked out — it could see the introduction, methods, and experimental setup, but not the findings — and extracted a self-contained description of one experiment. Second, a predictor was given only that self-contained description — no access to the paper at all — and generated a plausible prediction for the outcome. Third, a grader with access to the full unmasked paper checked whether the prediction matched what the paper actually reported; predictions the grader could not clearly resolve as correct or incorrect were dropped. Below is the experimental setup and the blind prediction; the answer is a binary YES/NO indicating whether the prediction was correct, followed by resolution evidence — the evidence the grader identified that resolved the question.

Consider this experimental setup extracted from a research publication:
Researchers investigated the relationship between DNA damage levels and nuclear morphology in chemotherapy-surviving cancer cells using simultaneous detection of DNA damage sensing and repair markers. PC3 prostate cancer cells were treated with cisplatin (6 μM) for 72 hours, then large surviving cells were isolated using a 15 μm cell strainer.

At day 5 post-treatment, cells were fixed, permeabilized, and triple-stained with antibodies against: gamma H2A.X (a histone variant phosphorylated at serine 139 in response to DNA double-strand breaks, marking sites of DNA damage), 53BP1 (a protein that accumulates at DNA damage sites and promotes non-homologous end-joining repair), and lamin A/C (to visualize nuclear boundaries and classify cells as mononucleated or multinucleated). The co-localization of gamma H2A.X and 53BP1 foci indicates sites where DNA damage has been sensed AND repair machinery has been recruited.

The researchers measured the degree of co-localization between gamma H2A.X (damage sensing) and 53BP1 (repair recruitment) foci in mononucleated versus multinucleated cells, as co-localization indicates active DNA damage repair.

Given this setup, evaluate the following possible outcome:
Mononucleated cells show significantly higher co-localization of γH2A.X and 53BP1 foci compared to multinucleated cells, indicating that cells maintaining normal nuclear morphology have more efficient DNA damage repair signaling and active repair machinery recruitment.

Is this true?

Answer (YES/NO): YES